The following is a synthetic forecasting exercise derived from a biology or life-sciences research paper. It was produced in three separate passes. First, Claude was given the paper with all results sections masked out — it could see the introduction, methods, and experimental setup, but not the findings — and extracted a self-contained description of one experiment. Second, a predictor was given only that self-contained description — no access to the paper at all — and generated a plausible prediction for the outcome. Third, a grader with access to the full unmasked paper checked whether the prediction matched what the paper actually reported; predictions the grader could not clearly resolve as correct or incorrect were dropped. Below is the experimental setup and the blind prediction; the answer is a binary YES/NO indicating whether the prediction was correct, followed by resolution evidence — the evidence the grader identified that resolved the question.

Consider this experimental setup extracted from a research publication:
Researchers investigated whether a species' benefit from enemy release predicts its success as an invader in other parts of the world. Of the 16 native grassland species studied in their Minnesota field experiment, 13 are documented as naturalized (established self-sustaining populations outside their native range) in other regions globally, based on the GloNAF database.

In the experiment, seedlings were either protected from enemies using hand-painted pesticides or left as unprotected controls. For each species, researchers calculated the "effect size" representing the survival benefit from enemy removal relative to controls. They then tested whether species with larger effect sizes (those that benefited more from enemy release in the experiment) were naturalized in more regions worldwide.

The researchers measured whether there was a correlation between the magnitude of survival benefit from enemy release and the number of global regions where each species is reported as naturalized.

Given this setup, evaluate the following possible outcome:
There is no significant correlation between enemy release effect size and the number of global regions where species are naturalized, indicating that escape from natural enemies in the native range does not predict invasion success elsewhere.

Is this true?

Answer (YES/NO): NO